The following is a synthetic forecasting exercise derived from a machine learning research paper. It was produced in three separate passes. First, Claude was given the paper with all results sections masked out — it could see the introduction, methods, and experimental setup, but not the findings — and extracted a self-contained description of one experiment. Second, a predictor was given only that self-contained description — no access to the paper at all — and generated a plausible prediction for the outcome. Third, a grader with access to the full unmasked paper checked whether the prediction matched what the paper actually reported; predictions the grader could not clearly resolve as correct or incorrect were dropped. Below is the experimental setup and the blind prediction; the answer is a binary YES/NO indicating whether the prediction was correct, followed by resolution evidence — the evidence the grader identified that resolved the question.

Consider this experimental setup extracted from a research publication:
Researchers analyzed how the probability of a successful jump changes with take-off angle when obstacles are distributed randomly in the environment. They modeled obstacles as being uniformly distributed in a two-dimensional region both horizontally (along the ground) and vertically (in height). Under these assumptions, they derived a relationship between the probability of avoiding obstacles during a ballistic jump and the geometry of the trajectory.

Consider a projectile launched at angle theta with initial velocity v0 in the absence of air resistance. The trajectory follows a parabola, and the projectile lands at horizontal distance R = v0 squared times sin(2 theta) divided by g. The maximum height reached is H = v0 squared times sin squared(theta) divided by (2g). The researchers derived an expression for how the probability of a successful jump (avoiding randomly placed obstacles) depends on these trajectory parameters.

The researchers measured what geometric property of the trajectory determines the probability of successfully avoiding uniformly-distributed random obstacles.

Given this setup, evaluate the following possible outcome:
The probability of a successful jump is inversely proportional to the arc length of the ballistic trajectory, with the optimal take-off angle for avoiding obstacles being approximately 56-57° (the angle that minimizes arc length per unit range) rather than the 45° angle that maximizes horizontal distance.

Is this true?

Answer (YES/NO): NO